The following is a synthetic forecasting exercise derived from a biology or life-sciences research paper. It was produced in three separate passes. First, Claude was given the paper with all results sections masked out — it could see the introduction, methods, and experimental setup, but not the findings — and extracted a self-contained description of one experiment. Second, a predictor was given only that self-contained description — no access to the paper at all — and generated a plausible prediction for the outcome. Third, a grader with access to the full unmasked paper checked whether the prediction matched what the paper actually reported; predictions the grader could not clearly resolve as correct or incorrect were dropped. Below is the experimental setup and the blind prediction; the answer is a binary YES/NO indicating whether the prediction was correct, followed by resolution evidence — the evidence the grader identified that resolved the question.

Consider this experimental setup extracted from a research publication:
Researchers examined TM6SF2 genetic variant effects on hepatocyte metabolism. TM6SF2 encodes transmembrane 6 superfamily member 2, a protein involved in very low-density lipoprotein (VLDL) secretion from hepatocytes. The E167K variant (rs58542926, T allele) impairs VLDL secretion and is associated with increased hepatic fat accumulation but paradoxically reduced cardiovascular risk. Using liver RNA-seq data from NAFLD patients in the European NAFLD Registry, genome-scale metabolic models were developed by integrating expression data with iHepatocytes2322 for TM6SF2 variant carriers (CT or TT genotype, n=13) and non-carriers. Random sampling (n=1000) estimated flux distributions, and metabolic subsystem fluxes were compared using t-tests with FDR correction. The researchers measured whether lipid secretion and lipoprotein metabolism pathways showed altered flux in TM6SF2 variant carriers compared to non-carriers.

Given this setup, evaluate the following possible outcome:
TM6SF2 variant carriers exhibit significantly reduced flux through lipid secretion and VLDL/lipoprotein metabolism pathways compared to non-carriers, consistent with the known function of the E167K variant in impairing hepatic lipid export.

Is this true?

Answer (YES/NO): NO